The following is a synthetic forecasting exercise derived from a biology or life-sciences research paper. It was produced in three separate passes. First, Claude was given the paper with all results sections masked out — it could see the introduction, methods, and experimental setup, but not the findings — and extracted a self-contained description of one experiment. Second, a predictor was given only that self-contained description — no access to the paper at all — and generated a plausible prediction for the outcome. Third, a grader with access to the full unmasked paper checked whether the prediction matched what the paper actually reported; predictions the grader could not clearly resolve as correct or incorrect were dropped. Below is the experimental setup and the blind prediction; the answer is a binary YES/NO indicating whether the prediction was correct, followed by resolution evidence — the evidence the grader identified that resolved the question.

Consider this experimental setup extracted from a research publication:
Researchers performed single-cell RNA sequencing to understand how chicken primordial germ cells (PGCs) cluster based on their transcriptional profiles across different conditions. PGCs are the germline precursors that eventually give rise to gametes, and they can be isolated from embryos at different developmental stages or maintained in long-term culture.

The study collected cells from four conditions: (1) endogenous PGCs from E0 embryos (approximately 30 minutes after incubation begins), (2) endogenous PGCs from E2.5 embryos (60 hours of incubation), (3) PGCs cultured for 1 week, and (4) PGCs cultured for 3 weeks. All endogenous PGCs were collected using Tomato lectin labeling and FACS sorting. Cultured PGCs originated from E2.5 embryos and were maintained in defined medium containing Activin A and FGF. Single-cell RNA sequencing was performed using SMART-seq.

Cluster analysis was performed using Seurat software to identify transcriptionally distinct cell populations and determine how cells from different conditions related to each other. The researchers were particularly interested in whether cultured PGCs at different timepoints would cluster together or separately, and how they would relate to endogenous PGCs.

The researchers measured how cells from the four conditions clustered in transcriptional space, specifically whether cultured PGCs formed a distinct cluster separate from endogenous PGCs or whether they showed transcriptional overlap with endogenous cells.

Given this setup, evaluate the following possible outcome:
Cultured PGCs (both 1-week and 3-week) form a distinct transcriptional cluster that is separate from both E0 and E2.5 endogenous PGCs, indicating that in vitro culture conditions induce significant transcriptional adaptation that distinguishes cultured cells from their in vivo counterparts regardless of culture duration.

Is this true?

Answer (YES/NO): NO